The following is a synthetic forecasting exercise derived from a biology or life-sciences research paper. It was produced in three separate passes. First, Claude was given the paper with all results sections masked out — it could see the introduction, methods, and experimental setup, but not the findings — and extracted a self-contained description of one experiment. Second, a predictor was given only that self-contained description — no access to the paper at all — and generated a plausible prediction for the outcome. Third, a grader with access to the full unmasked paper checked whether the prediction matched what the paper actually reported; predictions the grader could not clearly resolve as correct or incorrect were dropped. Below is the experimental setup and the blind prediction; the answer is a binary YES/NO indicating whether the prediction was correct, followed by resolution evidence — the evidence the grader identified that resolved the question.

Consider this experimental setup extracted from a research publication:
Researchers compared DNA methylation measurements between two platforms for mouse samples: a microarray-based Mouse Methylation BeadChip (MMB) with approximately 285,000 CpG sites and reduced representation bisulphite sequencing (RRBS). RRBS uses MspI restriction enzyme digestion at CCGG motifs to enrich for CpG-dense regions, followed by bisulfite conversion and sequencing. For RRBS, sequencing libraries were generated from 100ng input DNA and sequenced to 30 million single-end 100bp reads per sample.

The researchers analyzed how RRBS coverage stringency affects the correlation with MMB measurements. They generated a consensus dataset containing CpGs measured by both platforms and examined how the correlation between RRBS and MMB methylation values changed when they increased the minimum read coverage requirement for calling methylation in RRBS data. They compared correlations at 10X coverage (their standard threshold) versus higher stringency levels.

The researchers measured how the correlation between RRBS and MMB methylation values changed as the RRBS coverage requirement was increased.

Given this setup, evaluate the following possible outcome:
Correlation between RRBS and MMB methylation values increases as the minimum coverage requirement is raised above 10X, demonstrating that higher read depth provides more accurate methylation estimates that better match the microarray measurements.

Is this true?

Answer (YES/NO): YES